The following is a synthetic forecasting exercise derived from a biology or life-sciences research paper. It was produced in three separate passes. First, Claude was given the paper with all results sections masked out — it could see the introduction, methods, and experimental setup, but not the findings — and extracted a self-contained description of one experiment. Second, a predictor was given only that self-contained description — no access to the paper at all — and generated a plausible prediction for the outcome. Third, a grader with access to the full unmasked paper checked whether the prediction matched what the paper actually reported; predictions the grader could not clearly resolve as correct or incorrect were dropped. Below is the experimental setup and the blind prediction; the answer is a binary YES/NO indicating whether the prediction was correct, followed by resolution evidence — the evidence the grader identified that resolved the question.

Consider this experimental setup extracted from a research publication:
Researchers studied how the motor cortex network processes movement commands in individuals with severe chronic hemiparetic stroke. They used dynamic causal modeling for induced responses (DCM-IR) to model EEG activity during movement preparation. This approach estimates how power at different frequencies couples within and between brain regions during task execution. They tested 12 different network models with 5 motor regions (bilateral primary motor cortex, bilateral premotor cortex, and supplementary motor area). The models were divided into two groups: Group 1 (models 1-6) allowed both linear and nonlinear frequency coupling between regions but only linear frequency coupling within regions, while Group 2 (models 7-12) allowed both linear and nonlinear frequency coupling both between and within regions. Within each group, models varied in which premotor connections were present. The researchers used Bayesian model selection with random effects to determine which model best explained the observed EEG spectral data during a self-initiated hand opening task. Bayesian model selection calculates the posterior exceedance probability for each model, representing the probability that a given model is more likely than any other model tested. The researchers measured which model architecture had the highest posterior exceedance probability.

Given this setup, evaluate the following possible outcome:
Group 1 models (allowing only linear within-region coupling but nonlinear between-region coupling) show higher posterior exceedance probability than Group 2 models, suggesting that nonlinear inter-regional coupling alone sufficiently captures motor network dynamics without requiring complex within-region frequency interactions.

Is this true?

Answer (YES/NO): NO